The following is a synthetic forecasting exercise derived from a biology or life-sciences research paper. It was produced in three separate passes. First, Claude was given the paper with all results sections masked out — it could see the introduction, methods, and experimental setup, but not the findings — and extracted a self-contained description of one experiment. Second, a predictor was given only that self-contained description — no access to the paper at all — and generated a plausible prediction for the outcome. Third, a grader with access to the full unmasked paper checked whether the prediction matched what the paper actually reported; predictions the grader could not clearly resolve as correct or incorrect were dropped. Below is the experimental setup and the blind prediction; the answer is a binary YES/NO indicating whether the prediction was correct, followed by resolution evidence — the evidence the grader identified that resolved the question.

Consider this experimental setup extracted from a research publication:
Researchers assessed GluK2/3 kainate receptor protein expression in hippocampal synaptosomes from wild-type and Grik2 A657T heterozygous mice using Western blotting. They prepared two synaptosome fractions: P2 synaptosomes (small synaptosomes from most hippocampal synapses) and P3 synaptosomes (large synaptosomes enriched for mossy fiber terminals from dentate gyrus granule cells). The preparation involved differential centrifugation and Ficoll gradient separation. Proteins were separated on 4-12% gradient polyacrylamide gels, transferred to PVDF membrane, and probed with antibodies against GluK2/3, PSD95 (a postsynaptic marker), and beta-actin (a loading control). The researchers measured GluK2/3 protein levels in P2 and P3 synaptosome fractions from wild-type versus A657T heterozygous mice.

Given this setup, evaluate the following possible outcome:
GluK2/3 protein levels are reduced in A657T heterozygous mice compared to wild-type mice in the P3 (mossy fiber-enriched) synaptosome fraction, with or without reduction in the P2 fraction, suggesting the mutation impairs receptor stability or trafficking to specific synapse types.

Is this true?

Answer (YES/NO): NO